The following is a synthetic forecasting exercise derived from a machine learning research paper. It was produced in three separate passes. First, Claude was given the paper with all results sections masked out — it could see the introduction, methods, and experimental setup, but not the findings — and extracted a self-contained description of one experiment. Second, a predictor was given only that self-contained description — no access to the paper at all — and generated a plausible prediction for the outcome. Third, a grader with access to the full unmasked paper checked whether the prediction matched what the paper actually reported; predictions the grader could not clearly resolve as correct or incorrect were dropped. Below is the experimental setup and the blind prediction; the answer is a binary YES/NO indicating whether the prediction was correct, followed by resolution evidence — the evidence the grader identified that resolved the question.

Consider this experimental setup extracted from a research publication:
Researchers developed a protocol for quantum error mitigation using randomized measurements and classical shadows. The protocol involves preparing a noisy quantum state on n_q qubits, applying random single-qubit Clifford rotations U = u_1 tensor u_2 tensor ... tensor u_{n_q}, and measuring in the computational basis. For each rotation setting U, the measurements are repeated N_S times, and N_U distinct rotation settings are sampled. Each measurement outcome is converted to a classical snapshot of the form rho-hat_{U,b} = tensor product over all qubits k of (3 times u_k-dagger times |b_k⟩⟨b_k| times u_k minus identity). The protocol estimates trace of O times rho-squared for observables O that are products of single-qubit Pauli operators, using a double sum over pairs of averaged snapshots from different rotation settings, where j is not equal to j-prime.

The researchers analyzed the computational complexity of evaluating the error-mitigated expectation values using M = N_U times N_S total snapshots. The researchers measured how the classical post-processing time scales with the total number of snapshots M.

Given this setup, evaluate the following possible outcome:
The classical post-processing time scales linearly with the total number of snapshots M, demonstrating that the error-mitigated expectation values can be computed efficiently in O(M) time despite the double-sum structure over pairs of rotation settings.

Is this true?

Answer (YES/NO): NO